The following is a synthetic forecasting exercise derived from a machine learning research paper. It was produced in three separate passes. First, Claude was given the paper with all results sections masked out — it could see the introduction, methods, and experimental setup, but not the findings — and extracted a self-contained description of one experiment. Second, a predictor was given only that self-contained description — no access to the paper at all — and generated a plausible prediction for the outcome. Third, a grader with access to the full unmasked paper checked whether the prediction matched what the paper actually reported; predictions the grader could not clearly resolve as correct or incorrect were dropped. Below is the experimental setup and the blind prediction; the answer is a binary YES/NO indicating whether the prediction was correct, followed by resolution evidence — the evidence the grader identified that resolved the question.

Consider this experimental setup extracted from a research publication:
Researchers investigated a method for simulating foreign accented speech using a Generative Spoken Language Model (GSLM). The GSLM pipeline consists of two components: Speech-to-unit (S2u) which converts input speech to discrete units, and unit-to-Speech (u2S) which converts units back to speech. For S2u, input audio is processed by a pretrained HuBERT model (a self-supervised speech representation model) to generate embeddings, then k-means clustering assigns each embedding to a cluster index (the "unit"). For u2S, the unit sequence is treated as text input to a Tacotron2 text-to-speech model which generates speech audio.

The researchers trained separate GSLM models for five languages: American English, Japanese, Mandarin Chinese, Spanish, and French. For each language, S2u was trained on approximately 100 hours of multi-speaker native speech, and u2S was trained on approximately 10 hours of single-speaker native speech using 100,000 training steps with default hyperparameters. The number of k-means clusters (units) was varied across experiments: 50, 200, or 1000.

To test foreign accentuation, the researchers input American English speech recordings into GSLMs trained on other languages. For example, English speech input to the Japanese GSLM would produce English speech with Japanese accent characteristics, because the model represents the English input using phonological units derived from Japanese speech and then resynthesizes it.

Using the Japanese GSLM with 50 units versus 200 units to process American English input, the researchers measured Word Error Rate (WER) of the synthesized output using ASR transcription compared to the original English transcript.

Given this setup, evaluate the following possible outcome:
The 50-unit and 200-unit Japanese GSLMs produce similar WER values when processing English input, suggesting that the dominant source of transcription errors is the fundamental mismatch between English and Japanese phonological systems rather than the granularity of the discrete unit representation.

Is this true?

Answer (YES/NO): NO